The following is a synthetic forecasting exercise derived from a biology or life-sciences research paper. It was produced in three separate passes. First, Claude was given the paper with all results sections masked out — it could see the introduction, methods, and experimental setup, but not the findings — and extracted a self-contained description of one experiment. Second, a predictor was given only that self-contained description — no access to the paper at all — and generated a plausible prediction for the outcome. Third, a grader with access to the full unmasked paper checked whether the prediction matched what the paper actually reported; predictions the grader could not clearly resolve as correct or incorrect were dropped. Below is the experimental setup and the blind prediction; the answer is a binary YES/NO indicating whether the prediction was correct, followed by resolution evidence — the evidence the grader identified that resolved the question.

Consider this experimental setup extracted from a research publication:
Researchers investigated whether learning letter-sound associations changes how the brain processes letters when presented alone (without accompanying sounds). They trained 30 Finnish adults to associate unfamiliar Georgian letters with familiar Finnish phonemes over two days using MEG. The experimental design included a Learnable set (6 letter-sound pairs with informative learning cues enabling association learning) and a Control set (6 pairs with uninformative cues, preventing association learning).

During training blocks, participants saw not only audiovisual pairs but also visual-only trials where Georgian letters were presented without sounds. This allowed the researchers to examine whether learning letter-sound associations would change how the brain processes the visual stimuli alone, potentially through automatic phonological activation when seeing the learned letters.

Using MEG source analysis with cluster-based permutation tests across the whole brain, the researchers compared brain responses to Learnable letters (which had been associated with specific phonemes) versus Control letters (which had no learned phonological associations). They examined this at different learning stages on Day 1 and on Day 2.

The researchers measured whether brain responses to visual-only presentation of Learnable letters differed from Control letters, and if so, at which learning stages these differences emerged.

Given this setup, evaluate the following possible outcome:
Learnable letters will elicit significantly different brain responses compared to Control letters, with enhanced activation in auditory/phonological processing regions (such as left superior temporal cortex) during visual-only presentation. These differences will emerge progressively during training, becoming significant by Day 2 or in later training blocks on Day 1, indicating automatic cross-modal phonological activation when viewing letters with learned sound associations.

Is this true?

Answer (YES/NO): NO